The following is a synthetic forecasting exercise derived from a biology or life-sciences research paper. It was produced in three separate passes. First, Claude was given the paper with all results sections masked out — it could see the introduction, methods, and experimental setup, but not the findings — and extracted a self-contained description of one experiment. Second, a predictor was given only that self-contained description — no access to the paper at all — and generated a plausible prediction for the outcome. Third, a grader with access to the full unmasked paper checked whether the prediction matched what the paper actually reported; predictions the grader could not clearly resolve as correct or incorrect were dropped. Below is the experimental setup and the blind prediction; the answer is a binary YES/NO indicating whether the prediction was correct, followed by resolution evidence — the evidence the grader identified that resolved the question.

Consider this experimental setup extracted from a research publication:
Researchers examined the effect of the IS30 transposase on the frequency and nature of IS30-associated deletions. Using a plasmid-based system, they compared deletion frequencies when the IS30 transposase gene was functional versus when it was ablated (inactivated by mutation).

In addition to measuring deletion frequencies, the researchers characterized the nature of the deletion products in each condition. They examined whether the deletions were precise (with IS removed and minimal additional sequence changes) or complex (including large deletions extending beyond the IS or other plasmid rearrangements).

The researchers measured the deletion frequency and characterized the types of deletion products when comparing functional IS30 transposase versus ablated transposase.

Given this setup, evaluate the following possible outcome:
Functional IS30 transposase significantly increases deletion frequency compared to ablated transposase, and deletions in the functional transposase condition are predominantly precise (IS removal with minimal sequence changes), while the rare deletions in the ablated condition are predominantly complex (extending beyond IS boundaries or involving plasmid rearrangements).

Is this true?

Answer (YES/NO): YES